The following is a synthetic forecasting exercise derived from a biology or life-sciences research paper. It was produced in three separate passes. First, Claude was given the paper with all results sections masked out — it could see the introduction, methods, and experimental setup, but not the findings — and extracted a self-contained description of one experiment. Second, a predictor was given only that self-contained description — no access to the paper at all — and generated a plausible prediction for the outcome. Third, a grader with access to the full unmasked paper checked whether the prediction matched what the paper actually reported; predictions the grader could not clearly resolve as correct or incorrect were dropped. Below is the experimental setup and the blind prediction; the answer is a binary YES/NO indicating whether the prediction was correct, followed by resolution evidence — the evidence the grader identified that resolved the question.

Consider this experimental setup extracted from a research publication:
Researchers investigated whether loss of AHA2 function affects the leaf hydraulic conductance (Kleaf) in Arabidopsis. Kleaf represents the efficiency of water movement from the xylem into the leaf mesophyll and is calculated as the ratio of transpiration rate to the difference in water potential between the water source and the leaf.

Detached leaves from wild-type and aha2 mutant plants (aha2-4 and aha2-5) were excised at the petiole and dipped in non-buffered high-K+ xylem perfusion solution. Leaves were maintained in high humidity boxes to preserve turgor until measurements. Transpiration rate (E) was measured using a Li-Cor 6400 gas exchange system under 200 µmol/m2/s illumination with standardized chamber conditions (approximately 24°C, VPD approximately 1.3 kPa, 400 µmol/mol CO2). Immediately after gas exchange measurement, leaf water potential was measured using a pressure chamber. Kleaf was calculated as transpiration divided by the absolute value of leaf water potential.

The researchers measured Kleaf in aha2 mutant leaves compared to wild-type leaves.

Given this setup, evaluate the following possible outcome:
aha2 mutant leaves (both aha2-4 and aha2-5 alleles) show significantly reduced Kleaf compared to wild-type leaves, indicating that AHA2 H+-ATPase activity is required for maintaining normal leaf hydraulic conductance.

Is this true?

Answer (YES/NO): YES